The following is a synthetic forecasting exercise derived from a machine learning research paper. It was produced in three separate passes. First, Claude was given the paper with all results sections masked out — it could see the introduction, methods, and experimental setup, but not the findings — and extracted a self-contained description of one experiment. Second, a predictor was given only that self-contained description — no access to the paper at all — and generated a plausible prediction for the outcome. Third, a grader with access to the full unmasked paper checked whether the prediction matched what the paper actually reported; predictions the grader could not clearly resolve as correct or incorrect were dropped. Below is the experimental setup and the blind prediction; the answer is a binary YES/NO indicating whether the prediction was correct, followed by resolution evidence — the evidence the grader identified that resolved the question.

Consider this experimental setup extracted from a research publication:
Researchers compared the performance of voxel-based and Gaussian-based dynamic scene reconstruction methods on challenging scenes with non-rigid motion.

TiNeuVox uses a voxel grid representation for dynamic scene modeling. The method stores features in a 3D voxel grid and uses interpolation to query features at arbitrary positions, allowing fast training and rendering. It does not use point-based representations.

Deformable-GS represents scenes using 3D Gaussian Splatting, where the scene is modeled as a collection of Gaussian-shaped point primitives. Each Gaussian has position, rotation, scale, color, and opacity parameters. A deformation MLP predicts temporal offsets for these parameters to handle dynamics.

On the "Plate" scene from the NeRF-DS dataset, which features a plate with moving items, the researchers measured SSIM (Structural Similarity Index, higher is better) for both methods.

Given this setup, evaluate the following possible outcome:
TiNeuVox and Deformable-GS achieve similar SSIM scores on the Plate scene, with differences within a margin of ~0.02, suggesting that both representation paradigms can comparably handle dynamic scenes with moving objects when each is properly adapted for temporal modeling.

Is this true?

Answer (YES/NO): YES